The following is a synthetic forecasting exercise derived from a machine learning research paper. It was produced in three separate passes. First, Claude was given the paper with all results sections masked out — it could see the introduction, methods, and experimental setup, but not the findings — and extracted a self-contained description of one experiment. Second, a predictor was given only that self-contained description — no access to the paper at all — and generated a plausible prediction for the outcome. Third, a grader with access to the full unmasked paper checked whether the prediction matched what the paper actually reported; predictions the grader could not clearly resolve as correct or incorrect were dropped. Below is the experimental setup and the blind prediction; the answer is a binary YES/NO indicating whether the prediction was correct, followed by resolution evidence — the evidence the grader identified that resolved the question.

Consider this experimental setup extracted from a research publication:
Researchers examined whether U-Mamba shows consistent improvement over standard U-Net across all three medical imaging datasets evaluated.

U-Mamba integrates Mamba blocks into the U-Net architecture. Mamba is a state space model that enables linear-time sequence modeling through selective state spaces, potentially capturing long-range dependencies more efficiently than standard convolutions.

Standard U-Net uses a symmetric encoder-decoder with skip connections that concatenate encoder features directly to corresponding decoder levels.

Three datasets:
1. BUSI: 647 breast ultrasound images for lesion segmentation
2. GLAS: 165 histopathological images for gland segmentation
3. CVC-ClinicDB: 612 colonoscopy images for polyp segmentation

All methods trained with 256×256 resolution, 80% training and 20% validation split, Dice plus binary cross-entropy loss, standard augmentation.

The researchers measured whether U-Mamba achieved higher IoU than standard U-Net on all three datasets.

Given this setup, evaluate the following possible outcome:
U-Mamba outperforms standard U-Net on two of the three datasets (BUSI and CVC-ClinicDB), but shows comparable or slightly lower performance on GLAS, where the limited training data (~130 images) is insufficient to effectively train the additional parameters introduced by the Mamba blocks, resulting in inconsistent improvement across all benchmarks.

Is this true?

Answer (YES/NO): NO